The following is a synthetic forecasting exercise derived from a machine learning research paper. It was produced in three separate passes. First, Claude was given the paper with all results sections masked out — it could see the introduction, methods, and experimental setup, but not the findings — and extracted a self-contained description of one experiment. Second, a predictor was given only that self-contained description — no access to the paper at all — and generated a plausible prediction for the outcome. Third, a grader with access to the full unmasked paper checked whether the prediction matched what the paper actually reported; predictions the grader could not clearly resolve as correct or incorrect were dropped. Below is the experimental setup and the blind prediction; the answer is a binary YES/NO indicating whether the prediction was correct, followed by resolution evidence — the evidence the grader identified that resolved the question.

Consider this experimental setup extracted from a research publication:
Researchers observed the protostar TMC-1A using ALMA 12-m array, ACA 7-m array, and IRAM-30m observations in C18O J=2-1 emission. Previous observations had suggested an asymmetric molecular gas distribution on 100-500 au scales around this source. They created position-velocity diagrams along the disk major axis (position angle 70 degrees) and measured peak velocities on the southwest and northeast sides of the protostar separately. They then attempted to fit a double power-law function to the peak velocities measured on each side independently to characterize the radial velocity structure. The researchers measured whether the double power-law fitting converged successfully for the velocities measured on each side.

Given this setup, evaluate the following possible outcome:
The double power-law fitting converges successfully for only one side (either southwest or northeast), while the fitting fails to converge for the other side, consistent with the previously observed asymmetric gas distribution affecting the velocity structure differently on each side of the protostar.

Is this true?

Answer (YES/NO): YES